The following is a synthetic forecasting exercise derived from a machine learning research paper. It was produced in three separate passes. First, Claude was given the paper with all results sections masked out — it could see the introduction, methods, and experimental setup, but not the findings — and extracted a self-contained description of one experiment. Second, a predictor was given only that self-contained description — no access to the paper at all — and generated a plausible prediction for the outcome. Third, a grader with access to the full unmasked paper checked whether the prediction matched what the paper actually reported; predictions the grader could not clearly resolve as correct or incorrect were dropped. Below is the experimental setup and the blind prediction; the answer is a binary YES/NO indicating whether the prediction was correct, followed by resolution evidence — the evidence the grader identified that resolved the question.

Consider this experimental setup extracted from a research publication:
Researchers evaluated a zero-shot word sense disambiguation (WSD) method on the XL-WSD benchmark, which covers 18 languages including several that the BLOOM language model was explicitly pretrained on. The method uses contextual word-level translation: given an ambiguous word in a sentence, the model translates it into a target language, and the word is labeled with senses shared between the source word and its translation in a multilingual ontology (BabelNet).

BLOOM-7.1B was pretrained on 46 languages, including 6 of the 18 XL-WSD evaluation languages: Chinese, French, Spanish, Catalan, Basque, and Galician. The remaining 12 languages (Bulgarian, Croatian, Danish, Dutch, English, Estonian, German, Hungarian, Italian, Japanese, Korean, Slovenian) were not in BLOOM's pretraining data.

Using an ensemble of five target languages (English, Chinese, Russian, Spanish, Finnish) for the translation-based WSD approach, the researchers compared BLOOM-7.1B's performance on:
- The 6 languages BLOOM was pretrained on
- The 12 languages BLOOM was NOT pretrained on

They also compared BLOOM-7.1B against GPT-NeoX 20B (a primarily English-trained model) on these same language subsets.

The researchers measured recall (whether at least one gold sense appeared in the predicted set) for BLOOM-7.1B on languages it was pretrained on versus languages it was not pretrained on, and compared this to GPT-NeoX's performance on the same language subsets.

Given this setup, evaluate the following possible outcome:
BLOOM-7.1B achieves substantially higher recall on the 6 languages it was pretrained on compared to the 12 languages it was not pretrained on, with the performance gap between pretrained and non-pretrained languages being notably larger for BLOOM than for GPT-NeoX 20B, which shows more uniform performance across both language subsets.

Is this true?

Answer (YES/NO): NO